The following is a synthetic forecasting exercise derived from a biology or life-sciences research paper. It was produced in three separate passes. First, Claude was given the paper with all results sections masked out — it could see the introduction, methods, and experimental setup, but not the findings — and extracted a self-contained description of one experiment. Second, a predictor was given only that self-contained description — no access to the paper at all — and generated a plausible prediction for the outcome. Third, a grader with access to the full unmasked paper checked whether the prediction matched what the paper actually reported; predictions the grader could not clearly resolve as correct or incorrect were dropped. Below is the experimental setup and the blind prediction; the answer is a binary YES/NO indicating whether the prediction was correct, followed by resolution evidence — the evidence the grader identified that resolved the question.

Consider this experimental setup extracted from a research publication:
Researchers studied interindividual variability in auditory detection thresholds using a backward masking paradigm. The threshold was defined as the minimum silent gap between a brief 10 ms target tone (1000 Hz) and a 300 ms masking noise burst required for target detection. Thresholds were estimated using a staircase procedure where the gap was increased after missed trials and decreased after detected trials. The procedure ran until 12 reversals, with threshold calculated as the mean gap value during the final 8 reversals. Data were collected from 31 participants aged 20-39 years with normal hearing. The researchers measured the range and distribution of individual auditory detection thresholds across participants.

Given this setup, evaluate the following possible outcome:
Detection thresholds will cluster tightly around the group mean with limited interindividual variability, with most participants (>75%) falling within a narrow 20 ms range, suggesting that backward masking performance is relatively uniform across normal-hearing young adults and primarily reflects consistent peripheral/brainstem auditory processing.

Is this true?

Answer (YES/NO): NO